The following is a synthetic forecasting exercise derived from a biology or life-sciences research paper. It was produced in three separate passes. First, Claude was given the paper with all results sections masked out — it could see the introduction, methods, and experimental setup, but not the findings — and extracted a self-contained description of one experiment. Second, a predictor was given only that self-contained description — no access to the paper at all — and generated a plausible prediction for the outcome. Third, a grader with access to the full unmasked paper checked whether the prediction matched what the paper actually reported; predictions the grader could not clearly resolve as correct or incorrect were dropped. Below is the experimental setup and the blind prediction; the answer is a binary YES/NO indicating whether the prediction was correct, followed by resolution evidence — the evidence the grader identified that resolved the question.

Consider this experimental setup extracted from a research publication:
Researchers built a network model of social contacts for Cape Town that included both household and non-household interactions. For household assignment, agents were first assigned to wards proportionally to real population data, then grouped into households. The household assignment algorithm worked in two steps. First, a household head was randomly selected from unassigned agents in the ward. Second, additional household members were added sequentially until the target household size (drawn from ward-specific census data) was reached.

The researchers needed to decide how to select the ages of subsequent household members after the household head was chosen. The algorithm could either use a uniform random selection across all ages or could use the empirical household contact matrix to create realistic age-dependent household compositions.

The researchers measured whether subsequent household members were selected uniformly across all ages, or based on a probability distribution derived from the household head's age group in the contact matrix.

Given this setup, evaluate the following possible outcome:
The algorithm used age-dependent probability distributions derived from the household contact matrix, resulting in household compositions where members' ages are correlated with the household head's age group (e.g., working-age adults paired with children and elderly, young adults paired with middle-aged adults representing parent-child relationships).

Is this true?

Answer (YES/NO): YES